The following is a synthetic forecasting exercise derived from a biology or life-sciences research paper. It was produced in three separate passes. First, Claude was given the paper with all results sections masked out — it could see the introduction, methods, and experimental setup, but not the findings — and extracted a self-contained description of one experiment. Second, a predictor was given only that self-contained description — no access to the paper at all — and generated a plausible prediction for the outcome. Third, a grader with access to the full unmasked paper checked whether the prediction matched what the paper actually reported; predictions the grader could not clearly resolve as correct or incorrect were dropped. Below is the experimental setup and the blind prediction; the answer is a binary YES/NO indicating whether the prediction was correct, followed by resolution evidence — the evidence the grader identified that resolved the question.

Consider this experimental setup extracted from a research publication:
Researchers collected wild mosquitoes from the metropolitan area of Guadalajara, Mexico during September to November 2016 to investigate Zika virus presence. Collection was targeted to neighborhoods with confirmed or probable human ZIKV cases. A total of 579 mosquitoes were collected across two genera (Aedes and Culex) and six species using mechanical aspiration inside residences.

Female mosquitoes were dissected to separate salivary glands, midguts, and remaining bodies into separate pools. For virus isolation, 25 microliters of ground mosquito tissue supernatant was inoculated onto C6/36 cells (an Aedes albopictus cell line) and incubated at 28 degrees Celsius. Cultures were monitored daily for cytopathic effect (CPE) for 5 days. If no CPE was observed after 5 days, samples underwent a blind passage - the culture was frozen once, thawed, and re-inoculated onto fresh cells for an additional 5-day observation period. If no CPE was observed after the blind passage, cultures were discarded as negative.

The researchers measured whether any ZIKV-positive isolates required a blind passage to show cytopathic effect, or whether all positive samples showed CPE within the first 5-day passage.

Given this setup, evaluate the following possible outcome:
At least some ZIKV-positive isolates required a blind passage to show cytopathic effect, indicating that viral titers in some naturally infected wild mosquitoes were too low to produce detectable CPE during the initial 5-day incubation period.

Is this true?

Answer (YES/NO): NO